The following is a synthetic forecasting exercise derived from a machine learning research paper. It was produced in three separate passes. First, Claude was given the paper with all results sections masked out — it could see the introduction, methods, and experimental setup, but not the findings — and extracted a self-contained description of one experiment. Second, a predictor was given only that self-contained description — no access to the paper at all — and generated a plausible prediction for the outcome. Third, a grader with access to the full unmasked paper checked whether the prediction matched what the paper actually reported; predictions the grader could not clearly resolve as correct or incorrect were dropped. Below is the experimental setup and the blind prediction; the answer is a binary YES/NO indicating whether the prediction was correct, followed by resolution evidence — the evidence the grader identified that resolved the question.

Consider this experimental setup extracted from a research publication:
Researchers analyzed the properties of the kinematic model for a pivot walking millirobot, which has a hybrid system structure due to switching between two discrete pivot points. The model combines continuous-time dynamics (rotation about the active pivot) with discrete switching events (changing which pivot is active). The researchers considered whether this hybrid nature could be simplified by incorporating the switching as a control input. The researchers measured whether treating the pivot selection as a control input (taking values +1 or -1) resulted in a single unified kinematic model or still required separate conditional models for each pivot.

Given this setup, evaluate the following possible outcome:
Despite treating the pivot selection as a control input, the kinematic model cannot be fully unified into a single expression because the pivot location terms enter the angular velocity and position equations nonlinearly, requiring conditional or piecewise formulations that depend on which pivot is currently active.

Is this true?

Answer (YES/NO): NO